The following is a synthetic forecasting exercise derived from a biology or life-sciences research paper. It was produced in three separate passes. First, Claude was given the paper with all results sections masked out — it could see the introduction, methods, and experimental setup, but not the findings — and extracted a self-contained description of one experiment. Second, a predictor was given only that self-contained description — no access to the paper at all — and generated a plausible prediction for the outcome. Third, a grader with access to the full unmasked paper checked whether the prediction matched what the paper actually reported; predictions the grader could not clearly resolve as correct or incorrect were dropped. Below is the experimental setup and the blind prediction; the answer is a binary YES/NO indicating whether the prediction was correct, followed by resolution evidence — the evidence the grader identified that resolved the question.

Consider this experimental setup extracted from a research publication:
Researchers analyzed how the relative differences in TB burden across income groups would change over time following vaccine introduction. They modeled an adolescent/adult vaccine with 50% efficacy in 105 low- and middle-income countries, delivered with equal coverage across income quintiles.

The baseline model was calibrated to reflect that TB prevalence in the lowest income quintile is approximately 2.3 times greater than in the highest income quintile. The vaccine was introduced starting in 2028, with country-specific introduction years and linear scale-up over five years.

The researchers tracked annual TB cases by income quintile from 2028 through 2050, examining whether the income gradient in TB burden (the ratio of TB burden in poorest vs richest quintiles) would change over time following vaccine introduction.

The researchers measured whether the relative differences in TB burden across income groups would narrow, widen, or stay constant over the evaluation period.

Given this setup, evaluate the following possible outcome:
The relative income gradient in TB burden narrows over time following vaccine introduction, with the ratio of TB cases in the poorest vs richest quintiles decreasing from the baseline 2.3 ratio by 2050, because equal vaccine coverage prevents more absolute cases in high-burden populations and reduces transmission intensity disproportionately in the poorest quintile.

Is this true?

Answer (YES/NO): YES